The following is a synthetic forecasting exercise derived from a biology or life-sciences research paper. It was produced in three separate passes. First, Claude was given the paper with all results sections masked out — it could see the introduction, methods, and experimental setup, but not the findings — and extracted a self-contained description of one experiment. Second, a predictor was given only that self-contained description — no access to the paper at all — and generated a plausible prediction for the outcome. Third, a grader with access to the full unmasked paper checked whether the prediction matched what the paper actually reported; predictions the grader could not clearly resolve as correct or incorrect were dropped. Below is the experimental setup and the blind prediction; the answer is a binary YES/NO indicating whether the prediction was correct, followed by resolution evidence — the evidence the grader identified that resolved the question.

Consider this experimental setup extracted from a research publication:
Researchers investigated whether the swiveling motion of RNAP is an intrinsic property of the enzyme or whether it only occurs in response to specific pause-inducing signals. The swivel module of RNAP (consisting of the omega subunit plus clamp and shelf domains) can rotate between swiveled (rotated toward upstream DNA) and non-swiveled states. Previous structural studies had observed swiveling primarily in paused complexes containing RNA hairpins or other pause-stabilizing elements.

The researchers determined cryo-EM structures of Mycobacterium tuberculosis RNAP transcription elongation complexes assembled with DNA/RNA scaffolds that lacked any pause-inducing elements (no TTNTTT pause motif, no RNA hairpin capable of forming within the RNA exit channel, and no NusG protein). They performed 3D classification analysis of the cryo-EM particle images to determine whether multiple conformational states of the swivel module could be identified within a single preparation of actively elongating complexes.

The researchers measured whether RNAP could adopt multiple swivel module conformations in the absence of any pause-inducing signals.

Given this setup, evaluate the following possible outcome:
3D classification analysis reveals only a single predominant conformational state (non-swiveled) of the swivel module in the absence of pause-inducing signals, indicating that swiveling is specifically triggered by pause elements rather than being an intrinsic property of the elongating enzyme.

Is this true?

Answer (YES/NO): NO